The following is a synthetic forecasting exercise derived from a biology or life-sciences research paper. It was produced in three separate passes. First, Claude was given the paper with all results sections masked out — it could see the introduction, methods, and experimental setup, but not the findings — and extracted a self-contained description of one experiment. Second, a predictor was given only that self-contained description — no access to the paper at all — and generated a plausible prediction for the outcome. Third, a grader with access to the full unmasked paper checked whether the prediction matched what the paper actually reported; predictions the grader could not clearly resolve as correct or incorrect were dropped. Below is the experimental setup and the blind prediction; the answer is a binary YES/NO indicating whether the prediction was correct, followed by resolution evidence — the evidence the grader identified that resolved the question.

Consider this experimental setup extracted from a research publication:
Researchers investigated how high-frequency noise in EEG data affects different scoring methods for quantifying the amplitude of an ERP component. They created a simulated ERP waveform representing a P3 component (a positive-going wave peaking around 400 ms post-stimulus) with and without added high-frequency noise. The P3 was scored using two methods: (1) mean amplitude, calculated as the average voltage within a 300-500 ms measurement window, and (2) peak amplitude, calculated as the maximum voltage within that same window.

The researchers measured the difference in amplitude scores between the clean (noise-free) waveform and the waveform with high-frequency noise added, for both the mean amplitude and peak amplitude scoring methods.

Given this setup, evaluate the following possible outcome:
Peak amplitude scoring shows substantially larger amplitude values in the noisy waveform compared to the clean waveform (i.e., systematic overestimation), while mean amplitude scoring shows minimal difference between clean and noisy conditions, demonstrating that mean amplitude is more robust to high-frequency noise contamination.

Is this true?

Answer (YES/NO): YES